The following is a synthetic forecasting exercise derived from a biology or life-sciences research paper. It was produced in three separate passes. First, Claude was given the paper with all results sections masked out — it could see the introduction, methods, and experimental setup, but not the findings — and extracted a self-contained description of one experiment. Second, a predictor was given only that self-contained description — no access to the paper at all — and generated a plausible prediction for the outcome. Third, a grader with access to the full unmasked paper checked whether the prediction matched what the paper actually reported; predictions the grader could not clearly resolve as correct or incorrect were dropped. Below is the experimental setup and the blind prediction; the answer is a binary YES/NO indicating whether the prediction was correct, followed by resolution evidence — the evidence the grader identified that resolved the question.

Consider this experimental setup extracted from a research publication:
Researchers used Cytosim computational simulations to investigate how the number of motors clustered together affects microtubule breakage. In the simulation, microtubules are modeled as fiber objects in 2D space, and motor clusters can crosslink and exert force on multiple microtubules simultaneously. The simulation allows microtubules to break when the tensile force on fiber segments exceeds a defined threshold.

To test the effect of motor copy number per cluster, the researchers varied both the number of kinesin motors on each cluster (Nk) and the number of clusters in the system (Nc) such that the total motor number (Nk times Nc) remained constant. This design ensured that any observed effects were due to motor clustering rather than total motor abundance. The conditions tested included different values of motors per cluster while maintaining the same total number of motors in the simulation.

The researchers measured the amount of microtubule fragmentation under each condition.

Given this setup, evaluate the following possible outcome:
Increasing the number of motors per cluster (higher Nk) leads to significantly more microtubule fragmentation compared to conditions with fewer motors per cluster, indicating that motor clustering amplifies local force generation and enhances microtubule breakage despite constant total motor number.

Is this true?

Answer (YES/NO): YES